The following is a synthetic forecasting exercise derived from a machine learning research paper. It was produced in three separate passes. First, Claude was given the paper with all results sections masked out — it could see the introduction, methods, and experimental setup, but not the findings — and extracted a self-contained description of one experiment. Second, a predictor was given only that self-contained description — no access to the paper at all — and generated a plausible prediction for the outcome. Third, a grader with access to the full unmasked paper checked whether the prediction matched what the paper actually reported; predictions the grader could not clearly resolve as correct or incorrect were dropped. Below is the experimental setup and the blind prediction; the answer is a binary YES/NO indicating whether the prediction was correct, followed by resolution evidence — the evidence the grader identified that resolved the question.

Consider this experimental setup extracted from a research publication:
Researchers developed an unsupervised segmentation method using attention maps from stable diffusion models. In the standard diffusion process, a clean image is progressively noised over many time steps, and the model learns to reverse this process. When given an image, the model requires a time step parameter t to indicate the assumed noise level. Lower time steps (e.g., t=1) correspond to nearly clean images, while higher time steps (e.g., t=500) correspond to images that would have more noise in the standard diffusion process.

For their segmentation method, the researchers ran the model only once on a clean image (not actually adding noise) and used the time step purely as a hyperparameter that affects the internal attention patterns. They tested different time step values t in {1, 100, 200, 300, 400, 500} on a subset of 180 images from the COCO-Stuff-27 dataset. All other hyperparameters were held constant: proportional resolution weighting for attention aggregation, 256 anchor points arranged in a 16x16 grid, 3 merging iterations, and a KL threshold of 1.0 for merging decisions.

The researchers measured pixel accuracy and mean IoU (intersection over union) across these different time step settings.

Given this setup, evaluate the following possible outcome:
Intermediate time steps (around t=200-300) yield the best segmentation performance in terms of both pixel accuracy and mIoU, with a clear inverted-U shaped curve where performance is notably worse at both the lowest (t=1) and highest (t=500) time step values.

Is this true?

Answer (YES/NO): NO